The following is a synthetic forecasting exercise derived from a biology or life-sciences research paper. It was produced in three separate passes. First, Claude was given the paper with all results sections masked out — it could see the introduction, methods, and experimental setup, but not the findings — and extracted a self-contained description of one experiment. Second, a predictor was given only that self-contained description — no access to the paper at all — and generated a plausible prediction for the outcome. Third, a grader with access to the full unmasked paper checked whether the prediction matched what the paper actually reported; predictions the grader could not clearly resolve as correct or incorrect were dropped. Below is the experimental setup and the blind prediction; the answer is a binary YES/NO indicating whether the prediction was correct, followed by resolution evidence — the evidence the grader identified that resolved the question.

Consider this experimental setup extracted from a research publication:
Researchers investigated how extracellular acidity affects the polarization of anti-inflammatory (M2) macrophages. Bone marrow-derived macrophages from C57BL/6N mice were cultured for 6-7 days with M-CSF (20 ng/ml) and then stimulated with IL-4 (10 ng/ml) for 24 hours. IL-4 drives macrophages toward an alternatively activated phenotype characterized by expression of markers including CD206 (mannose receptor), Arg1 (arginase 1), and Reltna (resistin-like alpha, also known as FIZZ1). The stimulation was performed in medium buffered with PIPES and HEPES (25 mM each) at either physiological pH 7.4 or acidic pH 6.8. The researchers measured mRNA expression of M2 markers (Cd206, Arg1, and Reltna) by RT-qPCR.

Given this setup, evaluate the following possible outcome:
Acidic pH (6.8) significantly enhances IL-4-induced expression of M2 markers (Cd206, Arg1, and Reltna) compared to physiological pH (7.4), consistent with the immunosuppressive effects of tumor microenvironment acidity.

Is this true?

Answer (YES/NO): YES